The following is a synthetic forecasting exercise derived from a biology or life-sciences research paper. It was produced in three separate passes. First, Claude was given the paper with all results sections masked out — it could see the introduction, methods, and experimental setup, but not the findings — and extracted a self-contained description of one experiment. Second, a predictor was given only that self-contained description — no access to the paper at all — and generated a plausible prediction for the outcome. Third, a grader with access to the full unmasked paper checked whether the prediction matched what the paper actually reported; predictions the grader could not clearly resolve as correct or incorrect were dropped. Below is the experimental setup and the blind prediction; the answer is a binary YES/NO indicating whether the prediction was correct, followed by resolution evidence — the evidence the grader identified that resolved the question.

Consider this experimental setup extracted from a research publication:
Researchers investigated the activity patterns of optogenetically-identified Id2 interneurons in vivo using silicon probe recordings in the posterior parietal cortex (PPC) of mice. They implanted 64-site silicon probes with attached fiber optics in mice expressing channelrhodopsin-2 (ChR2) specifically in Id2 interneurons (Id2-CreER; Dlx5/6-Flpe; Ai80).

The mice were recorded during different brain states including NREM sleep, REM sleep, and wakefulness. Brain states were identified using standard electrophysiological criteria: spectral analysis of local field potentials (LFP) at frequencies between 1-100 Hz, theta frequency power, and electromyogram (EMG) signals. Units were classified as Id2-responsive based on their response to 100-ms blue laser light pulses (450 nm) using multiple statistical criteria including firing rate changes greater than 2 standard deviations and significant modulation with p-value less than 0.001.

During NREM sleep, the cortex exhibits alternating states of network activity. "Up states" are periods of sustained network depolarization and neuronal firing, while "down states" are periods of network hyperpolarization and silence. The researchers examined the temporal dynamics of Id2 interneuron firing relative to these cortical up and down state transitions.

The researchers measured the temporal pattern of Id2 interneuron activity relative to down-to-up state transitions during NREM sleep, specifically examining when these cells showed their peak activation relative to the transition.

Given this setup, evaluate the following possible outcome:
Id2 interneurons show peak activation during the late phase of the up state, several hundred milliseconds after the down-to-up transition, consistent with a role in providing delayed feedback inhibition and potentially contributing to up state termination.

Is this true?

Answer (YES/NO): NO